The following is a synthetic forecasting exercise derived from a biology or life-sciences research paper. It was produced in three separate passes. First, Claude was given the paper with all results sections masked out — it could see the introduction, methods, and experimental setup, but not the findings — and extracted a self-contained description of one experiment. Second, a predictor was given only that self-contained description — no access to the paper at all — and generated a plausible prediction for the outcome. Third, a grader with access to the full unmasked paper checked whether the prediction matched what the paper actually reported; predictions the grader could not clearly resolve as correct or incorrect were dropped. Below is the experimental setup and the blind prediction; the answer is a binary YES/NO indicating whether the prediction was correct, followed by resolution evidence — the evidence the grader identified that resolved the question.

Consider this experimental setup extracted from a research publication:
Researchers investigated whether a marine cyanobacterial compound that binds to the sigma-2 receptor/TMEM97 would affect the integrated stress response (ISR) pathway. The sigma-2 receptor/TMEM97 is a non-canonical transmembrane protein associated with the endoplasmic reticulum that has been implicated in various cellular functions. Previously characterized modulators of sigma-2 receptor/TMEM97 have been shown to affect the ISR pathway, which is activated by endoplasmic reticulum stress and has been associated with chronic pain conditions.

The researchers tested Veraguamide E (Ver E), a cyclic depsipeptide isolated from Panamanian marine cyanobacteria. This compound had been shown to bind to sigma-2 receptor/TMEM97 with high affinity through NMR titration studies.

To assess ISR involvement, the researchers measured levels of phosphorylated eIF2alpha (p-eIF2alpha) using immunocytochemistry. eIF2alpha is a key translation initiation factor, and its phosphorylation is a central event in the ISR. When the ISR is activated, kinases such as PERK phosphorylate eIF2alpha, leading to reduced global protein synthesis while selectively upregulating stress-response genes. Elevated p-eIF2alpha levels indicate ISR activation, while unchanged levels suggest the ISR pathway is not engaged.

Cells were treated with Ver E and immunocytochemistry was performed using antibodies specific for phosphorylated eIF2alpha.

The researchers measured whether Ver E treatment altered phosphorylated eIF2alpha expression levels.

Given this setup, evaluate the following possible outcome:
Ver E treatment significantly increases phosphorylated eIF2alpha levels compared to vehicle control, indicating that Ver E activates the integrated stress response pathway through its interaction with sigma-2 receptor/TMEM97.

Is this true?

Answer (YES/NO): NO